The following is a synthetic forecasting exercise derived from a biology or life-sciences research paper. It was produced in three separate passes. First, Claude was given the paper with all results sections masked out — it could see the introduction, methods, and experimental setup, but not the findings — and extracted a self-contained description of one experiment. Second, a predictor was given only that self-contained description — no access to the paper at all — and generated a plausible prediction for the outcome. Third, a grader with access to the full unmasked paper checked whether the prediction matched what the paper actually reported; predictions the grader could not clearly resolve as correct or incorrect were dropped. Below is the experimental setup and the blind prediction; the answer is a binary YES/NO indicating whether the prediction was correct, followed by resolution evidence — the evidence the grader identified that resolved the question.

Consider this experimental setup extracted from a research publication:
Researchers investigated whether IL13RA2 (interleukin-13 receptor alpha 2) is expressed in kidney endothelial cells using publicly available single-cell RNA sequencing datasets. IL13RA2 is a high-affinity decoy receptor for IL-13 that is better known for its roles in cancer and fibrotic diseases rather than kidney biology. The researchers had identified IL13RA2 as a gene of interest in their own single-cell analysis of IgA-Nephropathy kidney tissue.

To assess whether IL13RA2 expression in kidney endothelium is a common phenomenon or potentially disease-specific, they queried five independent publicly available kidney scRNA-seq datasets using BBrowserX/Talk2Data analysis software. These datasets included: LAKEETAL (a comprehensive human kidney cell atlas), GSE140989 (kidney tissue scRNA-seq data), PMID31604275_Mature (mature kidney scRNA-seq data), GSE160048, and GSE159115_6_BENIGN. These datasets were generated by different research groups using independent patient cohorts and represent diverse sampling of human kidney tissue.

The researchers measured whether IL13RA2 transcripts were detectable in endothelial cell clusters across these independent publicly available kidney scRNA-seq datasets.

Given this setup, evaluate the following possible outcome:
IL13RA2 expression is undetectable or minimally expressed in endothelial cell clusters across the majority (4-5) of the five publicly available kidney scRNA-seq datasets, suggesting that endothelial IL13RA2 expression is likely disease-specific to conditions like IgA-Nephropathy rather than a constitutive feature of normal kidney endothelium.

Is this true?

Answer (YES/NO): NO